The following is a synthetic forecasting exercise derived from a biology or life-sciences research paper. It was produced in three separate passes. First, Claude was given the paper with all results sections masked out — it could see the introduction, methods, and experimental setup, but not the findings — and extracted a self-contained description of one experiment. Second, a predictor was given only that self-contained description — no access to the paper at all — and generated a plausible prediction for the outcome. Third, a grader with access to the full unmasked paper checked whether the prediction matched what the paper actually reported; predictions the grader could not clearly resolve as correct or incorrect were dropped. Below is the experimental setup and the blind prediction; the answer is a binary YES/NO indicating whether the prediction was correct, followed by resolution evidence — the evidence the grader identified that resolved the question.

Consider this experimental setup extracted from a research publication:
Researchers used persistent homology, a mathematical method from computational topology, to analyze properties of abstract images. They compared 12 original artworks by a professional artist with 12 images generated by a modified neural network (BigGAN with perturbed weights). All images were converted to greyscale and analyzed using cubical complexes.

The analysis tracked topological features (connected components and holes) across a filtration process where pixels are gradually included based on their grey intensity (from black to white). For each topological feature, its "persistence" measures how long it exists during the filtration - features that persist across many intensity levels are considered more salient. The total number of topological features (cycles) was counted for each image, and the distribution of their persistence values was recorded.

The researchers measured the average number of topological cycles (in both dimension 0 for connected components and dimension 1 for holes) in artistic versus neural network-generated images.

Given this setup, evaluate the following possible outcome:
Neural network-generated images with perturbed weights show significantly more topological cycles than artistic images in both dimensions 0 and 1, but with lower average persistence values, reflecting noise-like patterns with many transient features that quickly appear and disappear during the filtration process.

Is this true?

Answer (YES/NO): NO